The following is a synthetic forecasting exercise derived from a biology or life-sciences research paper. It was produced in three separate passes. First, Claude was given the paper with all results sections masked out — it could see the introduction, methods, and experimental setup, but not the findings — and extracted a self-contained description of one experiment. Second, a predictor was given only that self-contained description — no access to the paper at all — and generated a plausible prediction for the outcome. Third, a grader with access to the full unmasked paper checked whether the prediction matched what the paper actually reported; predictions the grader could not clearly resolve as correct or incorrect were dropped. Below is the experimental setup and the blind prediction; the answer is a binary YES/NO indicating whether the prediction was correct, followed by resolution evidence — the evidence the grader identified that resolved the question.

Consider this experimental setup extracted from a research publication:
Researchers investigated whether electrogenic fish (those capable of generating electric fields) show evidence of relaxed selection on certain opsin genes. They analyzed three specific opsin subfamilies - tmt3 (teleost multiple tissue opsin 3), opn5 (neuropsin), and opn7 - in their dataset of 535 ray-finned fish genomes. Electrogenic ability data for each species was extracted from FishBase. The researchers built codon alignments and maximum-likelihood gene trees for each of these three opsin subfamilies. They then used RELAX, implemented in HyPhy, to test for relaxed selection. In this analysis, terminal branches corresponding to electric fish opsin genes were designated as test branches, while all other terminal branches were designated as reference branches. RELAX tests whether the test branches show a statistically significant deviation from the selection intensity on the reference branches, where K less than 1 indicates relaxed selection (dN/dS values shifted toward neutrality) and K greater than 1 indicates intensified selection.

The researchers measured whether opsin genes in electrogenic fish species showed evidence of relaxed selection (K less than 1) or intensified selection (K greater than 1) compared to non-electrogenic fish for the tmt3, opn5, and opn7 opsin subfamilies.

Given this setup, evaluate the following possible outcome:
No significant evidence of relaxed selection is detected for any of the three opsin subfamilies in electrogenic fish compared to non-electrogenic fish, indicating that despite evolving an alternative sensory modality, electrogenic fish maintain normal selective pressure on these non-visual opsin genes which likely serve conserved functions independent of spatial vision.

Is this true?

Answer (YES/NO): NO